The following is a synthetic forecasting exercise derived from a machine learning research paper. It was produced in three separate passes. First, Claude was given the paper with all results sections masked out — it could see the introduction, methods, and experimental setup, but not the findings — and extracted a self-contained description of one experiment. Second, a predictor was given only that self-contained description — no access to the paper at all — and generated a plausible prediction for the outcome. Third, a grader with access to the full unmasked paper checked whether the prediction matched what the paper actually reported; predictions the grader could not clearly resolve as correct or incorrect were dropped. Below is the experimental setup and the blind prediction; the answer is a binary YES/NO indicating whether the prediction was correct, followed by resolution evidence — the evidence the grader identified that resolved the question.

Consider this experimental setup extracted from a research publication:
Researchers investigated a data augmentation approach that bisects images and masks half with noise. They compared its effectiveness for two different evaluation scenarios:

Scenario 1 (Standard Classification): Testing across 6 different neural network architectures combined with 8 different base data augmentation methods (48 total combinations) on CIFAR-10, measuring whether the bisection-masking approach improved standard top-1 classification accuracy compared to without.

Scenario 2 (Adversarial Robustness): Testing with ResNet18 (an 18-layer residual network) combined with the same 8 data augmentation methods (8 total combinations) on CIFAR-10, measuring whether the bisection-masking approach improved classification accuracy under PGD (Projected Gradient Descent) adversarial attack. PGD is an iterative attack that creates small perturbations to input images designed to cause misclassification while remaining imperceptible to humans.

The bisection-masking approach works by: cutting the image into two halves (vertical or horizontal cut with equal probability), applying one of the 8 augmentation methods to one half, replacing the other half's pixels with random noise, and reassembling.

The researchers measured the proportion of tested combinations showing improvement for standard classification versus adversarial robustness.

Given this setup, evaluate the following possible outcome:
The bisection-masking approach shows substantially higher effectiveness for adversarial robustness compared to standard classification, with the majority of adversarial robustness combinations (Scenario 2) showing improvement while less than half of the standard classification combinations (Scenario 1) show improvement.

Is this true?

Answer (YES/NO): NO